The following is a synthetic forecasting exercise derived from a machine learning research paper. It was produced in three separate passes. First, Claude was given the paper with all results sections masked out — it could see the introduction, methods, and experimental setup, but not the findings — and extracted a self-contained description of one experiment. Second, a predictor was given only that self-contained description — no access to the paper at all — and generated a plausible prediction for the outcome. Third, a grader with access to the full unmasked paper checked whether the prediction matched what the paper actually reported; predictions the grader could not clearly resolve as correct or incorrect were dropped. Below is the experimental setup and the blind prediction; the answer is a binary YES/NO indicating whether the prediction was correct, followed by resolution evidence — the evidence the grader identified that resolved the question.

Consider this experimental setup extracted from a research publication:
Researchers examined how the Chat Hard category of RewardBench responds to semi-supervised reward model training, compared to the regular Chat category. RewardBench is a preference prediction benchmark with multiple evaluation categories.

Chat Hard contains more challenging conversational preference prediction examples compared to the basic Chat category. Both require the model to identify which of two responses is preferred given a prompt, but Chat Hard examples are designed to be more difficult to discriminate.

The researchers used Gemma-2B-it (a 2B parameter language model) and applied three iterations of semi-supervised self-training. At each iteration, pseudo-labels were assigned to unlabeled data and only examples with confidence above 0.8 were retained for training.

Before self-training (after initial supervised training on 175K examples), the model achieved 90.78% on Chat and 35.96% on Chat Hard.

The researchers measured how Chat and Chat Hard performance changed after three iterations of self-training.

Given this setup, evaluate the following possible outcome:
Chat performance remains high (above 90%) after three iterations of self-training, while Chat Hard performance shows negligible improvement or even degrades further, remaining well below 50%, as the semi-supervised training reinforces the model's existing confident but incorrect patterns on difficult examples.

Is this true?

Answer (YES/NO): YES